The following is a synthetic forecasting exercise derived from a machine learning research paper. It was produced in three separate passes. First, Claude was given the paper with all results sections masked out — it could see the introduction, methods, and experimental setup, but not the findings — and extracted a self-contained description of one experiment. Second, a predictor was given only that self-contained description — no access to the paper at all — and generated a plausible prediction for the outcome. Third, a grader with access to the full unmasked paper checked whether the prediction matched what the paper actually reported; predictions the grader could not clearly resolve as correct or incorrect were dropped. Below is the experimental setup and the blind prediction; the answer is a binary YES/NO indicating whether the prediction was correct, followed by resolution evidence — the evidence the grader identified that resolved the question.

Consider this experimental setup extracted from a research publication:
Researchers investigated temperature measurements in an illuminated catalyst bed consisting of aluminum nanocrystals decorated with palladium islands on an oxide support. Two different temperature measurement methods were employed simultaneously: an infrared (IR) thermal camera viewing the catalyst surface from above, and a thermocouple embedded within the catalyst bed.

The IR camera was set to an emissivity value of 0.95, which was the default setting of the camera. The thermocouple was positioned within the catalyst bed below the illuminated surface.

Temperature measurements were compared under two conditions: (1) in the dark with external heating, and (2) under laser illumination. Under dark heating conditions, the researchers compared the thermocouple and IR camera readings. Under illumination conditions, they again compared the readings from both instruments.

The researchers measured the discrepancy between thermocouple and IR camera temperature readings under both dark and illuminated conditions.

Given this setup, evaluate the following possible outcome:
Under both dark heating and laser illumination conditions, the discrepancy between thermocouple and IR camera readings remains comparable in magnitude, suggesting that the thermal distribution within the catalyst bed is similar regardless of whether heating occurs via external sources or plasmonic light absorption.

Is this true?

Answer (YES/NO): NO